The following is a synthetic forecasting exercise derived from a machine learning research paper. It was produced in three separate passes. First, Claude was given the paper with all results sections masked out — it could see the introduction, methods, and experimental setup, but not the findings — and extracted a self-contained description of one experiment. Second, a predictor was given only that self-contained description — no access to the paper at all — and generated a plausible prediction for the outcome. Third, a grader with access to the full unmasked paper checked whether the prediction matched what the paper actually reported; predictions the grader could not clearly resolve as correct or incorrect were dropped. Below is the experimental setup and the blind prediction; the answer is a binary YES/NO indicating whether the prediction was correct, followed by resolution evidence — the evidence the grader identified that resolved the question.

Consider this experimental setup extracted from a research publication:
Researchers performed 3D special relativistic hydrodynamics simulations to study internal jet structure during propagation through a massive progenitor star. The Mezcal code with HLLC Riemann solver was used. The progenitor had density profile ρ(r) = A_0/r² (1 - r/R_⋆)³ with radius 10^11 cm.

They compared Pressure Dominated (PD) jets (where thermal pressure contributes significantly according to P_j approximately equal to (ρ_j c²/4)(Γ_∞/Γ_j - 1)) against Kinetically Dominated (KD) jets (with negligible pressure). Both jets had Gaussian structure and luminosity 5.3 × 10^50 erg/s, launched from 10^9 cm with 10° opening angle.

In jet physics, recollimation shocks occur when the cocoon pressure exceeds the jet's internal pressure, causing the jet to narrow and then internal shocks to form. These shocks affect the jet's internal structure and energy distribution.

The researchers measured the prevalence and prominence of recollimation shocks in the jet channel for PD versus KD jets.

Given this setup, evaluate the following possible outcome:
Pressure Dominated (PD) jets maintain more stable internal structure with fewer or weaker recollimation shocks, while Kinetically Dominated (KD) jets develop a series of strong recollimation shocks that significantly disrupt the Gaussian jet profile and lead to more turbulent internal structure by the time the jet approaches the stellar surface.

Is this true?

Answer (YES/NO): NO